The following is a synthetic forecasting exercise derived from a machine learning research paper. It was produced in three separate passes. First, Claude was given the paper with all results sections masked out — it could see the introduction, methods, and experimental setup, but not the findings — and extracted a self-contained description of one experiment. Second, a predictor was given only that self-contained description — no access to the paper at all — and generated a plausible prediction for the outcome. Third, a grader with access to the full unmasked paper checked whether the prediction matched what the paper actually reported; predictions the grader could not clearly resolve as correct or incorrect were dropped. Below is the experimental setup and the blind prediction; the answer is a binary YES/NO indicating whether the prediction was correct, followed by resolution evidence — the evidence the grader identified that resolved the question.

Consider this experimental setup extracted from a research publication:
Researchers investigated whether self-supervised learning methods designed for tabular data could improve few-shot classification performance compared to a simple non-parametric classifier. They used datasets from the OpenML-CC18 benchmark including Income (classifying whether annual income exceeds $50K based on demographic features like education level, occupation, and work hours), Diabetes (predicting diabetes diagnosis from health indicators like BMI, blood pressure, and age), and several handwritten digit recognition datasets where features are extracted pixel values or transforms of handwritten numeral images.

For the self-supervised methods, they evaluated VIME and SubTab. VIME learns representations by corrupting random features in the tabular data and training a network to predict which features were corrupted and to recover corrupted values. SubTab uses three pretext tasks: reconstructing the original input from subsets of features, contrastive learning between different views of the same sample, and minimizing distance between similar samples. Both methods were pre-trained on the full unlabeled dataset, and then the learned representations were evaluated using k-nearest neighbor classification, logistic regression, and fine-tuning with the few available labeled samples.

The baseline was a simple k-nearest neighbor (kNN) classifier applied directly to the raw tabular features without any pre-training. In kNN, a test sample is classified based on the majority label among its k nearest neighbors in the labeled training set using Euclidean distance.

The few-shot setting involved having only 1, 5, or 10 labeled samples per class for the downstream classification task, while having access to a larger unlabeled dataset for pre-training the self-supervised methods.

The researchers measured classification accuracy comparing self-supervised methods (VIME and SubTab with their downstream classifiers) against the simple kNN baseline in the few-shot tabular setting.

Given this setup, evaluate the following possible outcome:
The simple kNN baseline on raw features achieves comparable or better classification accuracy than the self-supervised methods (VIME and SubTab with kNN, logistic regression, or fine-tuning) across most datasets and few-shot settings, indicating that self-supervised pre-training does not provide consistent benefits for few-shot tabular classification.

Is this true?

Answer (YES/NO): YES